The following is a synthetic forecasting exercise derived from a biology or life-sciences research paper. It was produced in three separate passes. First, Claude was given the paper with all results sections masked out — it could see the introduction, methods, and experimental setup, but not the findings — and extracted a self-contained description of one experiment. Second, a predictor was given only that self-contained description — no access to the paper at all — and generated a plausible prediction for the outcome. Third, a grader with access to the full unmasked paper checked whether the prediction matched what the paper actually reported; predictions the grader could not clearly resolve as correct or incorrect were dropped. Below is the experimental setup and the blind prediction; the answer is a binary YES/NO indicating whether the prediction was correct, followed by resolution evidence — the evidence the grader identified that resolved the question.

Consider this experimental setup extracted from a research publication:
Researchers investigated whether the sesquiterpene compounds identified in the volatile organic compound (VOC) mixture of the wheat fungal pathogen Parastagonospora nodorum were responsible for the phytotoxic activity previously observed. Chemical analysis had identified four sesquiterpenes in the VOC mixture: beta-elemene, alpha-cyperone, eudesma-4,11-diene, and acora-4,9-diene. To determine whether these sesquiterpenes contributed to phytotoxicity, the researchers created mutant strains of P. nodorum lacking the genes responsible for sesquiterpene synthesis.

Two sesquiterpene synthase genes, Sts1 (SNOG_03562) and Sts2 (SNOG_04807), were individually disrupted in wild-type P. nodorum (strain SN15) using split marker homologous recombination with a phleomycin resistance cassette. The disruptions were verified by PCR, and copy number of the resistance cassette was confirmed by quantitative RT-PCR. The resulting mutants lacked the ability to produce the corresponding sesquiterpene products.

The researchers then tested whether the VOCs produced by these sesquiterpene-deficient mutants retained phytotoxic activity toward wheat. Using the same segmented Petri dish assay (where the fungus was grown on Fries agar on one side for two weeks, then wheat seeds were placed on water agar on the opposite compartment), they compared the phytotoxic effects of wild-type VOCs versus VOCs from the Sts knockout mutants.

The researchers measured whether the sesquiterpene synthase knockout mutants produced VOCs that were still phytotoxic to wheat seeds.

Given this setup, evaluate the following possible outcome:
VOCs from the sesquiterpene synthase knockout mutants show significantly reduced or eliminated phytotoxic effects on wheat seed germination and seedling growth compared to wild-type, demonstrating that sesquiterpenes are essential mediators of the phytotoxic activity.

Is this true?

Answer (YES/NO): NO